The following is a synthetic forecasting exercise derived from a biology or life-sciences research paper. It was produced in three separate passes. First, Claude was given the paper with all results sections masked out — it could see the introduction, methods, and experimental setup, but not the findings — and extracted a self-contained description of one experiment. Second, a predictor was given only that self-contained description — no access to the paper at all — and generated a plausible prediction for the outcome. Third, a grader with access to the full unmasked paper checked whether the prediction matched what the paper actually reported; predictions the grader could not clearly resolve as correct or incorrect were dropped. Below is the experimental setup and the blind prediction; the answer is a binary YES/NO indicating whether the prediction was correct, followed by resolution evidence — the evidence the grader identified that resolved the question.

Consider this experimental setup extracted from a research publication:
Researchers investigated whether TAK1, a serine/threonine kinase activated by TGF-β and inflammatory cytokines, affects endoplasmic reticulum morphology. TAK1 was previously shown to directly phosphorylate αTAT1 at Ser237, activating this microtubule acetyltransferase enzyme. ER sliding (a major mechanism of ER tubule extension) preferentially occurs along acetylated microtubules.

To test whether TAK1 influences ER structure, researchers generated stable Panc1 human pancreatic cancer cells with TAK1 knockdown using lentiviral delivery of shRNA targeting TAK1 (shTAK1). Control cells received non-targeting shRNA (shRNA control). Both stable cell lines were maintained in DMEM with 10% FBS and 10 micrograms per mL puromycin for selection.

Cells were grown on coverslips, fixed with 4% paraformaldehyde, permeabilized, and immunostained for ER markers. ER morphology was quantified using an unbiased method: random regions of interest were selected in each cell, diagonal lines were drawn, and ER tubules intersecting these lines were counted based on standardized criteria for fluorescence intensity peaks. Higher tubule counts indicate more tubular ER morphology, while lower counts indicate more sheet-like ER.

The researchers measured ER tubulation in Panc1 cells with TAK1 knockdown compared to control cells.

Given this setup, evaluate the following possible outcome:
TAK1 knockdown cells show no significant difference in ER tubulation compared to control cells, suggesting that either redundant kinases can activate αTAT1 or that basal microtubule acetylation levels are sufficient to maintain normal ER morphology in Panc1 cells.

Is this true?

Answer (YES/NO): NO